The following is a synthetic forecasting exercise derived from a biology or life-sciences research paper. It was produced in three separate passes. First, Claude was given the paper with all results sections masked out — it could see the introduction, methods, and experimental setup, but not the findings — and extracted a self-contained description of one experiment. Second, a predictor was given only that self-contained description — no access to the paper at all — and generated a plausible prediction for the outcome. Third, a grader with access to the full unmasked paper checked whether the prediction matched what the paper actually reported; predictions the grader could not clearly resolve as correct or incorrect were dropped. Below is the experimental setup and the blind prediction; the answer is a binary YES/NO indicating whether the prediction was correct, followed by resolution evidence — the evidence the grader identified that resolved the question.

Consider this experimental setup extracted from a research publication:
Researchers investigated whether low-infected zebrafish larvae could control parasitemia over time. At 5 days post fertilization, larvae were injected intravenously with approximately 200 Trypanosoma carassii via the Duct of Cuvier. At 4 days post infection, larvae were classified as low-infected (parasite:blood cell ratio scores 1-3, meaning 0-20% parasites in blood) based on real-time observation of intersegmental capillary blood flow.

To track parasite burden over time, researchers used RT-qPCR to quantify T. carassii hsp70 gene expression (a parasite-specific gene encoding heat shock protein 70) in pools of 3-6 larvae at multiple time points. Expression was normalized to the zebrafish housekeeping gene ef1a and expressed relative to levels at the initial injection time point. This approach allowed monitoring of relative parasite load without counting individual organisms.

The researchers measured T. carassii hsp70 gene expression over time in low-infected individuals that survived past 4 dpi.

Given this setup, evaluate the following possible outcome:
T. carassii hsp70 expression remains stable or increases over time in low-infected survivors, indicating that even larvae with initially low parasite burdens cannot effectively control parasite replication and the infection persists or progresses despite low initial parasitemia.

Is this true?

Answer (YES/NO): NO